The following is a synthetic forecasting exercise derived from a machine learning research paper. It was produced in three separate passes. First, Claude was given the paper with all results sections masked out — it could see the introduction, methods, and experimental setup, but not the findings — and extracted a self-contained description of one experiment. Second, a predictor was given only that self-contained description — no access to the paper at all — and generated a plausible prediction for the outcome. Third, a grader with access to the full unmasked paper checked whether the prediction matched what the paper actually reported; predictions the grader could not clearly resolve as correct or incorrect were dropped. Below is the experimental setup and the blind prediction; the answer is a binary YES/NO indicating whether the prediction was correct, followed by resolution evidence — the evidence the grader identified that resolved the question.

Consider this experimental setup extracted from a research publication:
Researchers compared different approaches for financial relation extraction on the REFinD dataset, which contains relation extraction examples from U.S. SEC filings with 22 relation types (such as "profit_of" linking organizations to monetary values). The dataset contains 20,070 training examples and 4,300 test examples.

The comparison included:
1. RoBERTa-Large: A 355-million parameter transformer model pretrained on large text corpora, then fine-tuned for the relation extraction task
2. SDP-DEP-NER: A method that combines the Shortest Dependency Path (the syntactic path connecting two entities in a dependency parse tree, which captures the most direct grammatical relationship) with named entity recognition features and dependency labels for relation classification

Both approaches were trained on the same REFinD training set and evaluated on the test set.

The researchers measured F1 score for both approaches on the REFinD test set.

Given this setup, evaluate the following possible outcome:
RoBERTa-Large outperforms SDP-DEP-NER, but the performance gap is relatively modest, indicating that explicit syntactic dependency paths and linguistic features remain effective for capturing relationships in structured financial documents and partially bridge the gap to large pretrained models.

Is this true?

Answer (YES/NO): NO